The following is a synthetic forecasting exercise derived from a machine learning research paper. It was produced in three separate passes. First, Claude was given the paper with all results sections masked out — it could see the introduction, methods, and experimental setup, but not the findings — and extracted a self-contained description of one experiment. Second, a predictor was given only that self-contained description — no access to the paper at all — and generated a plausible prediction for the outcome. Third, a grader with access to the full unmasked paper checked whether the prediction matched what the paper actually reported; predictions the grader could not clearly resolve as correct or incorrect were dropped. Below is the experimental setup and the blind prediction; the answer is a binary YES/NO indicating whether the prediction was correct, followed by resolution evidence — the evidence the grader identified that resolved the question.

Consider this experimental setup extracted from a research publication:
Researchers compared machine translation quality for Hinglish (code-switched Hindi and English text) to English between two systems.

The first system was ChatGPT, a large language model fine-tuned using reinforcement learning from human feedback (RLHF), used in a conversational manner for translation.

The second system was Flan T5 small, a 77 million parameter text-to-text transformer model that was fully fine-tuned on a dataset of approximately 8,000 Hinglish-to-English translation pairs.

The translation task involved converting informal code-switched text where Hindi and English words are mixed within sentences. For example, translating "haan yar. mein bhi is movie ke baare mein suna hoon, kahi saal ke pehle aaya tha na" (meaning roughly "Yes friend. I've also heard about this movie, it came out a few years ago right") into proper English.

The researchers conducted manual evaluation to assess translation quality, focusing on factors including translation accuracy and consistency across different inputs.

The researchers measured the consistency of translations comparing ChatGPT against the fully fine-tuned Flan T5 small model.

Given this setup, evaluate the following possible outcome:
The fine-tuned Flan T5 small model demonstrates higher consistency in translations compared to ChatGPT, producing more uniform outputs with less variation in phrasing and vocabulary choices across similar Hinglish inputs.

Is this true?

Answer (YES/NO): YES